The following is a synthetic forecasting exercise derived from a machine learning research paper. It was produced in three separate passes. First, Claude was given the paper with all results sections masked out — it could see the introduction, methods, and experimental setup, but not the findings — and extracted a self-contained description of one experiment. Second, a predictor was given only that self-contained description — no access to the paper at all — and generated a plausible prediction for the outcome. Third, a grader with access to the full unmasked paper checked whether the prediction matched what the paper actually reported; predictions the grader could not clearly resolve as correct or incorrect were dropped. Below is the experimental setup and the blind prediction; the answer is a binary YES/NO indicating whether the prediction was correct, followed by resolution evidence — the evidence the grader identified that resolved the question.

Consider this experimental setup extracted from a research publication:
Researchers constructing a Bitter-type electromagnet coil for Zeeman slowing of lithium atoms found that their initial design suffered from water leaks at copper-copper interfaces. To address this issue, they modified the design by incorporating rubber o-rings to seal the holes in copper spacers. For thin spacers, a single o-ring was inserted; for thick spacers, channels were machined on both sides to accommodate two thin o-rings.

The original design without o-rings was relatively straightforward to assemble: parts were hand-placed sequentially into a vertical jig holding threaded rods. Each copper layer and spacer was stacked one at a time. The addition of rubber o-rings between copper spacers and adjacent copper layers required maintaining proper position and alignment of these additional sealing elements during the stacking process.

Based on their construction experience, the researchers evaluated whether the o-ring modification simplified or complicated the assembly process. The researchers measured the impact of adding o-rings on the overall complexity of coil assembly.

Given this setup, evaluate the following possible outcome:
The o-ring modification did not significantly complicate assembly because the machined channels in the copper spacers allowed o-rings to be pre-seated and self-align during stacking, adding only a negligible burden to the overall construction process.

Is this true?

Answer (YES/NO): NO